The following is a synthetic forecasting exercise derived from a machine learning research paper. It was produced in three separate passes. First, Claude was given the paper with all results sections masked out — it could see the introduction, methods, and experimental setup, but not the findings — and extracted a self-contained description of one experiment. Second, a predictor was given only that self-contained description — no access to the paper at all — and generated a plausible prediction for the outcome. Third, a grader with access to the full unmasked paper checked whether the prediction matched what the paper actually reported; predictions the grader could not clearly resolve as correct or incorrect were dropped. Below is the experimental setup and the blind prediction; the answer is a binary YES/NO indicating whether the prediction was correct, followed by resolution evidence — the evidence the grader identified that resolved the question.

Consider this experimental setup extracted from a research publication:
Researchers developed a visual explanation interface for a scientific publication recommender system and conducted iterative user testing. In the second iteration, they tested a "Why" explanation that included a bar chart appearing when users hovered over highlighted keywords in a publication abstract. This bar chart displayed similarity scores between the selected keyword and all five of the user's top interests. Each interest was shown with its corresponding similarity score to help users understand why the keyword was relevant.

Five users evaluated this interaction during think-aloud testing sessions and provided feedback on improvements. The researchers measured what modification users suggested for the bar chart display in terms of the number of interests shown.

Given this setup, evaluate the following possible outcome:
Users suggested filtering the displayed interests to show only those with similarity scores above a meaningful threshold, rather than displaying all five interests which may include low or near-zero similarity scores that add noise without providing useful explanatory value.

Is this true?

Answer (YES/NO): NO